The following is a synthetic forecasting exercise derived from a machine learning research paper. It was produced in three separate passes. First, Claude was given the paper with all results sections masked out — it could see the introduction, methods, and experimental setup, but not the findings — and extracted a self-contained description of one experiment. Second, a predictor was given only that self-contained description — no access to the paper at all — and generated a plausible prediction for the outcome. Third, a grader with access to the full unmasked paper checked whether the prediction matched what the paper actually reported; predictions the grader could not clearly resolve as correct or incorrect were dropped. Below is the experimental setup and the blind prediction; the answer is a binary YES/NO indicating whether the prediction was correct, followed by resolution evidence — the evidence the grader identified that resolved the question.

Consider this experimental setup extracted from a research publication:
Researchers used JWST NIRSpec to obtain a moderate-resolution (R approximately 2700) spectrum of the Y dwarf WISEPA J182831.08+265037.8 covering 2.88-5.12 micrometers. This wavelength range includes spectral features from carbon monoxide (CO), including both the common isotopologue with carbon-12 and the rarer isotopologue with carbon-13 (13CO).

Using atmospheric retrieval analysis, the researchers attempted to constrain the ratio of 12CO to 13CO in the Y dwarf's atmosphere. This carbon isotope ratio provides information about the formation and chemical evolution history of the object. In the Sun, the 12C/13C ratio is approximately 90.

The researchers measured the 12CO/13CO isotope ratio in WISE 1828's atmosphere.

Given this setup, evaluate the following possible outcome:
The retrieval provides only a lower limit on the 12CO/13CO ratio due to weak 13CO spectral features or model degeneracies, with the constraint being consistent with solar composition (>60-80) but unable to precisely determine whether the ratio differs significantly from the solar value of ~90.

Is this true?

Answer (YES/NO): NO